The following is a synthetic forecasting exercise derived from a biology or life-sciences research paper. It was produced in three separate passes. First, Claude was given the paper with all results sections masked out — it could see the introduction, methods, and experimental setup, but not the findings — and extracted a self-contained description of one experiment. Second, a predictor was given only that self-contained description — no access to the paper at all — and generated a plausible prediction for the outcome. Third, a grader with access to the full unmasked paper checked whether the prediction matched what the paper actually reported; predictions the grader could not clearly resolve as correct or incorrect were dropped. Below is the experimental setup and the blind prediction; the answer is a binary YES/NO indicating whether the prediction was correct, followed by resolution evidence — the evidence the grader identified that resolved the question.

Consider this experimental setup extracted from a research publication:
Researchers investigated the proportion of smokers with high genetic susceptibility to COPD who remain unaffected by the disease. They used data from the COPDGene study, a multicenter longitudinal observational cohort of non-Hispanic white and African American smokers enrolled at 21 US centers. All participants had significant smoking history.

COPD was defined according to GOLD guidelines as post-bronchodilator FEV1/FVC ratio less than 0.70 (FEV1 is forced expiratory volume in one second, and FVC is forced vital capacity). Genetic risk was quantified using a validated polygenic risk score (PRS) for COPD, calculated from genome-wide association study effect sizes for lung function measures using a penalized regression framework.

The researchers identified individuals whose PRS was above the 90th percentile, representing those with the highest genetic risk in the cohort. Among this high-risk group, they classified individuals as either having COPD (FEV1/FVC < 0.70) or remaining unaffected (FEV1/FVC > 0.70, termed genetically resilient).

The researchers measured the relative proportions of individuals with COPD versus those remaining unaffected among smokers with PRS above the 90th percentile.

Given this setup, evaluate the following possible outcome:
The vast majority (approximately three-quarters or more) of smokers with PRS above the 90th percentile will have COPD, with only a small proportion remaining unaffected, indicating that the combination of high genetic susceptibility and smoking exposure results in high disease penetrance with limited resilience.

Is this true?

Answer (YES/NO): YES